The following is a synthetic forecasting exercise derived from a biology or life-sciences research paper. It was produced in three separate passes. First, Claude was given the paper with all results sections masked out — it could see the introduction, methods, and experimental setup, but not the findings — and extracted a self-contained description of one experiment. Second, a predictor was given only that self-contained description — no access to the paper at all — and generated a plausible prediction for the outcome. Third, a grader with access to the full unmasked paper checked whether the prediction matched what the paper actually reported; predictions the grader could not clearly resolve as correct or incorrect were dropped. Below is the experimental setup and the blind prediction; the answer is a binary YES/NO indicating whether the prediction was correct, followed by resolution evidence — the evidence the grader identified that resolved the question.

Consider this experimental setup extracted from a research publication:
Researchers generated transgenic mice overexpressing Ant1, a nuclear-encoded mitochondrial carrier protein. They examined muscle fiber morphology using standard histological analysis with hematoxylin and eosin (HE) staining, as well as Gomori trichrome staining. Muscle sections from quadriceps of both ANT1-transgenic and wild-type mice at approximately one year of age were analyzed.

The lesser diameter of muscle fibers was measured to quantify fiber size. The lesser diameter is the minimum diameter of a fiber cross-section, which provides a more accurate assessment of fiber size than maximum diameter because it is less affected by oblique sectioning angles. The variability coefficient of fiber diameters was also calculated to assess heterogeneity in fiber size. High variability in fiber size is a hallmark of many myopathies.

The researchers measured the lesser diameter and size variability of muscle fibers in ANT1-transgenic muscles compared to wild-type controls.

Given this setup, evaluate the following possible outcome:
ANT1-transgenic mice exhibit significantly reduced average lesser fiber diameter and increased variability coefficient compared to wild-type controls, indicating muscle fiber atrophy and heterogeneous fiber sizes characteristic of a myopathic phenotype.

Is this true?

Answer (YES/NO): YES